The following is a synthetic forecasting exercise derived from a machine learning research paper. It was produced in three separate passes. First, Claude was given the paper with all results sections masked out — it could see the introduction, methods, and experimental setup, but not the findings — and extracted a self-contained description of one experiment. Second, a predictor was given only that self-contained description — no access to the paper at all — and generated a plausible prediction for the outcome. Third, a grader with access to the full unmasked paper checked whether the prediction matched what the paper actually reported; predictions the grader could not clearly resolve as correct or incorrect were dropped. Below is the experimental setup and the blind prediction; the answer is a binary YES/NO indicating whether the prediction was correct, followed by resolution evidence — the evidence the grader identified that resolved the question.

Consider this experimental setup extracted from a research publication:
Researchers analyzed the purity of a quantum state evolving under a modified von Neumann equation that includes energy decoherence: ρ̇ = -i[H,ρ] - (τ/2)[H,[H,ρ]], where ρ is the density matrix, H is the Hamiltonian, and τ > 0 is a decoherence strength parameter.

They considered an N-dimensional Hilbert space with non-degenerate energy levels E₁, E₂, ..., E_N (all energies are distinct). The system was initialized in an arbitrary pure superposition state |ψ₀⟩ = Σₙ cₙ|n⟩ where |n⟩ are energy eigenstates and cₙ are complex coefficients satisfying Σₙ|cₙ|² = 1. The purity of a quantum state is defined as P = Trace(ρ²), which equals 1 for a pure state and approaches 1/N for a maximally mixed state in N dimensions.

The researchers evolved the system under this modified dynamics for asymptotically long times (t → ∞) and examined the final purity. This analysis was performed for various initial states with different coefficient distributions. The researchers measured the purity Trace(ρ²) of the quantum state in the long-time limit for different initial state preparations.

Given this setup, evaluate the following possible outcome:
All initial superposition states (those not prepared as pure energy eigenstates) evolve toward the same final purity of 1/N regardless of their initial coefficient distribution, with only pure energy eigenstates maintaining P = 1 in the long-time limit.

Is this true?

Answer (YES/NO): NO